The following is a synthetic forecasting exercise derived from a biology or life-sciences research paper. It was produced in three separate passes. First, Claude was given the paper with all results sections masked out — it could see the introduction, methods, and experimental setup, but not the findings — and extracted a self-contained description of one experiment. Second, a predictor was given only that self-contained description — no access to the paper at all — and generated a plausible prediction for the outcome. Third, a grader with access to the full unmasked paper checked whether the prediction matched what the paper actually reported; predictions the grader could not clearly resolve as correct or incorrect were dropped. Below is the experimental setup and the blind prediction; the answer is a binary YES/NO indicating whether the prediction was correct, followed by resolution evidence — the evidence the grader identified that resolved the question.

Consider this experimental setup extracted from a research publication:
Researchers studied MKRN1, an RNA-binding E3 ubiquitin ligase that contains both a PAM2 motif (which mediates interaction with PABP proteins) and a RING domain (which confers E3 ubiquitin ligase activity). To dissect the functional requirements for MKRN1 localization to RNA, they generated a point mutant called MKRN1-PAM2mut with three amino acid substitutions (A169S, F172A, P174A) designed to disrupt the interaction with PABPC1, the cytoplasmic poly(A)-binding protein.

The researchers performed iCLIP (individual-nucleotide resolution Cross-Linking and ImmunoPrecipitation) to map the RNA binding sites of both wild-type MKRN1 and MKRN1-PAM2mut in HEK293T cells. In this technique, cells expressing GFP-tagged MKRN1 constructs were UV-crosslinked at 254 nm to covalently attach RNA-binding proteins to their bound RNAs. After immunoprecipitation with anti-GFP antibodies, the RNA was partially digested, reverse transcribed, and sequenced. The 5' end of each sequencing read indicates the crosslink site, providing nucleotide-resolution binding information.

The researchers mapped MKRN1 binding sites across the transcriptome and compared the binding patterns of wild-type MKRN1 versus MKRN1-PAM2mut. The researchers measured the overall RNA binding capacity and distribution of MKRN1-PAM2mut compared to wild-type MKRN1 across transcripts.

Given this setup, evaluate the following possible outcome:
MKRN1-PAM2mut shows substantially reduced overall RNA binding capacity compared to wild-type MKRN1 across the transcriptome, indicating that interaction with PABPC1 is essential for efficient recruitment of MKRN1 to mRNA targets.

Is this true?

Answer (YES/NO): YES